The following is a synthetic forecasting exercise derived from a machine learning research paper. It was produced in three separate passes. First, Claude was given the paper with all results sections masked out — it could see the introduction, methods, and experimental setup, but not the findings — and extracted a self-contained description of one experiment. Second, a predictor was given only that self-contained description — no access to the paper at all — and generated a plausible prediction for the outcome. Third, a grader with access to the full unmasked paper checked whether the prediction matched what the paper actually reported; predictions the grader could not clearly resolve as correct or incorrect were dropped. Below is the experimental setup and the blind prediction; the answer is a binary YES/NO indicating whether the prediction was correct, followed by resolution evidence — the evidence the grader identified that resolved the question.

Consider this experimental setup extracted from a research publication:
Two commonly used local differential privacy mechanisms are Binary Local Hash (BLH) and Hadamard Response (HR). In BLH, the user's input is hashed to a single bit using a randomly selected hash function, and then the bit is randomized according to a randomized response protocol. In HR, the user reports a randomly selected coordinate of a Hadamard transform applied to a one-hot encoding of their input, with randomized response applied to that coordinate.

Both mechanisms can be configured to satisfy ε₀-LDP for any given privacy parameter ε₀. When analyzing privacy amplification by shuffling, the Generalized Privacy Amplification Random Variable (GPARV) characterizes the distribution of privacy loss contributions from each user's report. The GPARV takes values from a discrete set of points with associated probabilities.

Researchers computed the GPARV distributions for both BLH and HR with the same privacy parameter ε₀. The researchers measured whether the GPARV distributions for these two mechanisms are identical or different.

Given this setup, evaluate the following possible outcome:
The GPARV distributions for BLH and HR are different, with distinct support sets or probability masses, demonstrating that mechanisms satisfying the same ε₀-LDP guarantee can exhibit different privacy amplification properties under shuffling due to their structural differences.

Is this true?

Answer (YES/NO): NO